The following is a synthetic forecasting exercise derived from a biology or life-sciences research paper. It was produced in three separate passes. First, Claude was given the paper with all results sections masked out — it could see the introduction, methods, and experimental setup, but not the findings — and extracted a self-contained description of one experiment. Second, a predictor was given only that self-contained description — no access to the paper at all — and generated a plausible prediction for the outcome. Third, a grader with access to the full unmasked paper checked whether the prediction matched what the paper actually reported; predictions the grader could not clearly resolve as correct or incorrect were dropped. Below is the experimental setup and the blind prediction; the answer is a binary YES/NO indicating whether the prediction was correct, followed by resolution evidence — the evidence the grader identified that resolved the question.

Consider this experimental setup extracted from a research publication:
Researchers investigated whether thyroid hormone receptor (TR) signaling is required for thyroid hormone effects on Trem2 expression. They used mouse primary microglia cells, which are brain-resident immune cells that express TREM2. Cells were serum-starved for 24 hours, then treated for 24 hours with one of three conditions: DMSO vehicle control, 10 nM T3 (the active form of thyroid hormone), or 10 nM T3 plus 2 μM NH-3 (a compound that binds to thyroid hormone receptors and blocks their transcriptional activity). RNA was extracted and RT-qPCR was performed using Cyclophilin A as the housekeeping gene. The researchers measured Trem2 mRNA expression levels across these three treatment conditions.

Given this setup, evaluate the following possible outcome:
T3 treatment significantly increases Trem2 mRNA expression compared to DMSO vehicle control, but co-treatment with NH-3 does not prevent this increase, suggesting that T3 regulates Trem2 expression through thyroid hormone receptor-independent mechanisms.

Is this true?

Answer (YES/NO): NO